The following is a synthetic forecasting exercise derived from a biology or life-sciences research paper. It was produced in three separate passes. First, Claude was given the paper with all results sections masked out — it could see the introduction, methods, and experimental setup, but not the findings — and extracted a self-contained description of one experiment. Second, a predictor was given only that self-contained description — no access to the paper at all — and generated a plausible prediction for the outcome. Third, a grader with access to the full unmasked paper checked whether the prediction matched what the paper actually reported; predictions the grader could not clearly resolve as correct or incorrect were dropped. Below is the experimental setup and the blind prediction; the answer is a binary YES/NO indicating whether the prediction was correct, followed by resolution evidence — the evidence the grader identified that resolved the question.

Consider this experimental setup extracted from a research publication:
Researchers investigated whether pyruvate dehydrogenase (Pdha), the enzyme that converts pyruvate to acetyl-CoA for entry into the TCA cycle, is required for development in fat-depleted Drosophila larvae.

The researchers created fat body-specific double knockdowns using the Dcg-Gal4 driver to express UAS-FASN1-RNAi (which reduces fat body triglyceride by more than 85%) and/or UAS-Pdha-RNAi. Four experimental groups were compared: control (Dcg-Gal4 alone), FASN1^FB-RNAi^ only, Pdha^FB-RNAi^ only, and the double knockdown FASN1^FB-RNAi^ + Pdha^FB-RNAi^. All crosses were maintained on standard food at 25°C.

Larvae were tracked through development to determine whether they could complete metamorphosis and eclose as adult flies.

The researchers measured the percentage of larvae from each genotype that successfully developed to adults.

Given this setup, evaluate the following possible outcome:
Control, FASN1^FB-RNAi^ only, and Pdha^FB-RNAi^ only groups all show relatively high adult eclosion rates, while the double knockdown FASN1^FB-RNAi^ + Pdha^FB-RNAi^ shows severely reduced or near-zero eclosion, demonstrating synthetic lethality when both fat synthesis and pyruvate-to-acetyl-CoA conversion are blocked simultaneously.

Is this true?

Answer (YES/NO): NO